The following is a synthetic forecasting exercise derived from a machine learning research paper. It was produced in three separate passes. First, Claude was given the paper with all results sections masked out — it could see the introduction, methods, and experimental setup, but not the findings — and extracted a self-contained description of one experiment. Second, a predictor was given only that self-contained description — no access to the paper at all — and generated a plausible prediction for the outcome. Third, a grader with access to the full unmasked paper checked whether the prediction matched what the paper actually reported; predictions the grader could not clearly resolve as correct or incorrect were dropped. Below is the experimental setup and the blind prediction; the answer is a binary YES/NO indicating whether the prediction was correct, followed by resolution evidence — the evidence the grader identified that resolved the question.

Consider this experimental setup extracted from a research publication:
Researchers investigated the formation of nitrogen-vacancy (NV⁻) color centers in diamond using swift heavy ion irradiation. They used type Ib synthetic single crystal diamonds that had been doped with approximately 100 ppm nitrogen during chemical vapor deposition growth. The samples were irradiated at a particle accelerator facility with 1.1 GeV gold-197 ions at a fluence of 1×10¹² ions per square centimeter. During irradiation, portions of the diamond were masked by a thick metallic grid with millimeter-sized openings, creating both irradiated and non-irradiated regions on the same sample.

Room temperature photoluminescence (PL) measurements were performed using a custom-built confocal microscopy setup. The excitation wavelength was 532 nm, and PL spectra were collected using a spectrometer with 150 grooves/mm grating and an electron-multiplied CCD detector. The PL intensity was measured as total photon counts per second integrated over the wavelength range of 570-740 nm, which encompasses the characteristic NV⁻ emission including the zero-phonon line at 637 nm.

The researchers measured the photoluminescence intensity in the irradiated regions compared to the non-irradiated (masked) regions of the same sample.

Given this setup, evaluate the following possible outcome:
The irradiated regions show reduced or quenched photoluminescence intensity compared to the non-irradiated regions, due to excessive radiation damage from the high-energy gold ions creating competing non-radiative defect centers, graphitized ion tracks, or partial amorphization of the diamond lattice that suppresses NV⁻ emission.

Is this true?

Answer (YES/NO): NO